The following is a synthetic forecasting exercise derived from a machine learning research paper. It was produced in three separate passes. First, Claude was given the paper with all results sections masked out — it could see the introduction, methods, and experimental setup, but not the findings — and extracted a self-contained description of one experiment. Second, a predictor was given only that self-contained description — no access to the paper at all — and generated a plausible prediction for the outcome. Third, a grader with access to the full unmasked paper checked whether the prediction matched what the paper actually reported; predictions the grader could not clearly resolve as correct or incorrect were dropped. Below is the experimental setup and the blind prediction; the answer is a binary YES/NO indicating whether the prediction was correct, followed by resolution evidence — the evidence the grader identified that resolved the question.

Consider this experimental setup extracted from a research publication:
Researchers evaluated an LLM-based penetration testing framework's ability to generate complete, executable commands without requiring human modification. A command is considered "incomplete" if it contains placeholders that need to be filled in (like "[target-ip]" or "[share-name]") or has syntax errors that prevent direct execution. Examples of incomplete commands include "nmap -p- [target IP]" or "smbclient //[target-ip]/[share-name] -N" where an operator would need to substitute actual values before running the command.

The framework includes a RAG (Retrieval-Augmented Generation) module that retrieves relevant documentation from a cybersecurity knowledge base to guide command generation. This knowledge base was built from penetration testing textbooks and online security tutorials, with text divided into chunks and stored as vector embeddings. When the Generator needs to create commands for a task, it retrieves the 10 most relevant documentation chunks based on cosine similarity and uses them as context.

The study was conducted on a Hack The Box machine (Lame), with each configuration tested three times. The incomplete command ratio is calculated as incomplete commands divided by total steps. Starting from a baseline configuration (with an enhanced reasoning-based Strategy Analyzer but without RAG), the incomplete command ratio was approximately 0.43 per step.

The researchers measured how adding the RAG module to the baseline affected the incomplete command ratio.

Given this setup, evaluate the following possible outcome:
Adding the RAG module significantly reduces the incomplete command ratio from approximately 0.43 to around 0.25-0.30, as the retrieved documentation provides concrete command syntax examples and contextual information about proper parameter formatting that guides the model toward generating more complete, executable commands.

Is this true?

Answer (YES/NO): NO